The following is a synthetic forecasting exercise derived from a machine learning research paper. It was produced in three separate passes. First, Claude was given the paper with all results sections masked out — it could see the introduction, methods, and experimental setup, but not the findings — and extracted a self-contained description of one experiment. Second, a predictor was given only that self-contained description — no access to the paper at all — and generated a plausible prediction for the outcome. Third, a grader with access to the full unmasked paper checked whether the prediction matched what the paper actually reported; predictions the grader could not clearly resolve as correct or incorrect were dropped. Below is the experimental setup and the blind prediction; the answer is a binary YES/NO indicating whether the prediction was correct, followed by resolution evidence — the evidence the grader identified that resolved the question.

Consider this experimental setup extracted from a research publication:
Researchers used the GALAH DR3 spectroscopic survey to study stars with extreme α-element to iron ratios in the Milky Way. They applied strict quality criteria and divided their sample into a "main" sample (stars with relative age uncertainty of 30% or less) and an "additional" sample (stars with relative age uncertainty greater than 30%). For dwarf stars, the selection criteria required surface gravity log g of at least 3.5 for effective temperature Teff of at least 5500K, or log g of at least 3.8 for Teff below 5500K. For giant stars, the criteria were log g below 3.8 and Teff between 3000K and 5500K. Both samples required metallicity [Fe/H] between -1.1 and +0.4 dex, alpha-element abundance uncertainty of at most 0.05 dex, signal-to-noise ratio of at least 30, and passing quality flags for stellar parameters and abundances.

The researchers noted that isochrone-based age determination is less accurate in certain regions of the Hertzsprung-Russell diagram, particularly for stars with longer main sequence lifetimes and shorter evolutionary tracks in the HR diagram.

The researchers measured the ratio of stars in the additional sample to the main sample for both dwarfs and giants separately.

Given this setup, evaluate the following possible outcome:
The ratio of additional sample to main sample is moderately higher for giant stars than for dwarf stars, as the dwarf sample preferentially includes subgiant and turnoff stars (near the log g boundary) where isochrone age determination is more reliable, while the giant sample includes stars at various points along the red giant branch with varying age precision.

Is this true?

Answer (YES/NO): NO